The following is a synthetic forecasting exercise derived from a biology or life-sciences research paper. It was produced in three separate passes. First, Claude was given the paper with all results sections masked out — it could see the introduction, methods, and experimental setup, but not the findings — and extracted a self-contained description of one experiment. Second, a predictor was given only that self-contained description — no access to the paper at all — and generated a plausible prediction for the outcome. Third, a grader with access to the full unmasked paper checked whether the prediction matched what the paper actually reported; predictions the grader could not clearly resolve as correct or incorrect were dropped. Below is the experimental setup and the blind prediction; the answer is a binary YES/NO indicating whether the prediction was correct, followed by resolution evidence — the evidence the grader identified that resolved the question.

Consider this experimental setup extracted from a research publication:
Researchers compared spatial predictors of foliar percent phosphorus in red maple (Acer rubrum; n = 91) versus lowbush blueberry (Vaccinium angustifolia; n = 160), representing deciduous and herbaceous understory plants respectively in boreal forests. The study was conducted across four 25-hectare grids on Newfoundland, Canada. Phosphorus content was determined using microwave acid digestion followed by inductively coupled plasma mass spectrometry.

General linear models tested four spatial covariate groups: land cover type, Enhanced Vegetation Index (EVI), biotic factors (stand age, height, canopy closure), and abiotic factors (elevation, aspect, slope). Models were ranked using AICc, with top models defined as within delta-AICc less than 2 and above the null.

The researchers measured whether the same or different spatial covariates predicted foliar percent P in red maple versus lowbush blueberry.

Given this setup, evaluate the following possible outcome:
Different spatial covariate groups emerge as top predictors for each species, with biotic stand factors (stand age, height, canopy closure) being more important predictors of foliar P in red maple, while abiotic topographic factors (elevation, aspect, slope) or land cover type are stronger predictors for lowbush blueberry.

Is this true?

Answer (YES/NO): NO